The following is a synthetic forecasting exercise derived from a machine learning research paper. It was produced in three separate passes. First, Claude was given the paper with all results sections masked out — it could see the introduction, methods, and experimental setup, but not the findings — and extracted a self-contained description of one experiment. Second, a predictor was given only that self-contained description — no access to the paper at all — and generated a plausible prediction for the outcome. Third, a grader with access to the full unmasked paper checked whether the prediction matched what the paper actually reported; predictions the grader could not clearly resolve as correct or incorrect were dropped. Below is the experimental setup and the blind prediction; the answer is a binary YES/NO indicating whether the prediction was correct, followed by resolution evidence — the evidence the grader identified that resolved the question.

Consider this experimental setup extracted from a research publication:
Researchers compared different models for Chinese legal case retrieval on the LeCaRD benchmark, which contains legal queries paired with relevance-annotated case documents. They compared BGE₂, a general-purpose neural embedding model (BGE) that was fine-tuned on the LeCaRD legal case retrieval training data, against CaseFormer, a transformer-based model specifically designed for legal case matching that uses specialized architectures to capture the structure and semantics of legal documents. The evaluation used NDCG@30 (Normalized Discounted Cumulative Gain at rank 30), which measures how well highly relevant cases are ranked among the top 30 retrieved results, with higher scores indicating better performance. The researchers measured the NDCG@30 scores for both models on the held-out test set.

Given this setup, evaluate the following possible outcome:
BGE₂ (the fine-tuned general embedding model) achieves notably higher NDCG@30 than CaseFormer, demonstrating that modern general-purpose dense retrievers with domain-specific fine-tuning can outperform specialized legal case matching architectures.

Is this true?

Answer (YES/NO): NO